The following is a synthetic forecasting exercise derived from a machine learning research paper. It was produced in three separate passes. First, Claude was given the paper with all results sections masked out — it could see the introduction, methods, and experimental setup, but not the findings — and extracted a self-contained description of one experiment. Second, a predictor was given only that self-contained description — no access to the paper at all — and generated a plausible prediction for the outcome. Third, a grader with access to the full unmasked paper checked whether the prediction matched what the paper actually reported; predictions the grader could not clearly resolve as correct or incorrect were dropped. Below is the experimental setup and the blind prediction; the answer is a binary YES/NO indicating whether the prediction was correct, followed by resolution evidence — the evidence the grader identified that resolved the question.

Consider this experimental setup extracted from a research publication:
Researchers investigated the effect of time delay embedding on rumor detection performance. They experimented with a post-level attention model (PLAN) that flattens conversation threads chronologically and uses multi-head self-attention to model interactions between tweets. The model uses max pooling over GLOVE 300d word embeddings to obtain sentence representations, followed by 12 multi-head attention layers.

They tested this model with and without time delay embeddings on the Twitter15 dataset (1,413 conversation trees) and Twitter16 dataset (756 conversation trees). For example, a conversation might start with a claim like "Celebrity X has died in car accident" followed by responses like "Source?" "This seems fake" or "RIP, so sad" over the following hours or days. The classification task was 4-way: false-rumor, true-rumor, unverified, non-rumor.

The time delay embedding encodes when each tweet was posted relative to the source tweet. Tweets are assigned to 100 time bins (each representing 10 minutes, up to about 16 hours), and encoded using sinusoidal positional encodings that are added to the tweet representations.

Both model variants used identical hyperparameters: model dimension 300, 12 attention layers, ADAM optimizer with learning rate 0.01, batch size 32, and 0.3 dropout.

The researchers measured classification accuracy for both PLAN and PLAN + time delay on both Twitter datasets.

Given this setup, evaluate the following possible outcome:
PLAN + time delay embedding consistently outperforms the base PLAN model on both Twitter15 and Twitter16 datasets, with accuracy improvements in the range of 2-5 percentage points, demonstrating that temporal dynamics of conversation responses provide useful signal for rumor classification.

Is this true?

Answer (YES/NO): NO